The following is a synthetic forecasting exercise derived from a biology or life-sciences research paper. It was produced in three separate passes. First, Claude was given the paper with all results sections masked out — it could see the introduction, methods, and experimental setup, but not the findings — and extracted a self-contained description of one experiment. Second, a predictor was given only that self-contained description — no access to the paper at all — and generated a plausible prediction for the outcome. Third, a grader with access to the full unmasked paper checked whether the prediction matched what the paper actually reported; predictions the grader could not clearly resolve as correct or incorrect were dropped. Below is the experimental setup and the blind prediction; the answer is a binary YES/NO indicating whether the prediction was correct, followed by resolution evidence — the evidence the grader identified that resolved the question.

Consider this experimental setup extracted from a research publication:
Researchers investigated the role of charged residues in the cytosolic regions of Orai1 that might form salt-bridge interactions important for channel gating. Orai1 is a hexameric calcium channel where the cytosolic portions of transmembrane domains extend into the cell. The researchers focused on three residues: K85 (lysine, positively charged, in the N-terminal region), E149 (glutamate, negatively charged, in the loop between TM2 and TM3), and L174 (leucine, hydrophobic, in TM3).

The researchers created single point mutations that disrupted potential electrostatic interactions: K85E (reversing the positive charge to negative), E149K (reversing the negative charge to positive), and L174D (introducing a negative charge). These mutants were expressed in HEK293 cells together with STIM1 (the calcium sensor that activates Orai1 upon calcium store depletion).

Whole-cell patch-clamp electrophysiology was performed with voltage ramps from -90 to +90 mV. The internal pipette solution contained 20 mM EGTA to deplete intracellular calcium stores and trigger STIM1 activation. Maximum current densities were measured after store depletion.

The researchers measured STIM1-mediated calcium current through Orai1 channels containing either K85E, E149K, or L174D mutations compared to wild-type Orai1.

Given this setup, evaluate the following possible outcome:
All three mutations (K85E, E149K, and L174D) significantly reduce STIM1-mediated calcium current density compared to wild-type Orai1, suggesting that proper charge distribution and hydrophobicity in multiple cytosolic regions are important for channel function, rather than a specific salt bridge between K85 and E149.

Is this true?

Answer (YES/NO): NO